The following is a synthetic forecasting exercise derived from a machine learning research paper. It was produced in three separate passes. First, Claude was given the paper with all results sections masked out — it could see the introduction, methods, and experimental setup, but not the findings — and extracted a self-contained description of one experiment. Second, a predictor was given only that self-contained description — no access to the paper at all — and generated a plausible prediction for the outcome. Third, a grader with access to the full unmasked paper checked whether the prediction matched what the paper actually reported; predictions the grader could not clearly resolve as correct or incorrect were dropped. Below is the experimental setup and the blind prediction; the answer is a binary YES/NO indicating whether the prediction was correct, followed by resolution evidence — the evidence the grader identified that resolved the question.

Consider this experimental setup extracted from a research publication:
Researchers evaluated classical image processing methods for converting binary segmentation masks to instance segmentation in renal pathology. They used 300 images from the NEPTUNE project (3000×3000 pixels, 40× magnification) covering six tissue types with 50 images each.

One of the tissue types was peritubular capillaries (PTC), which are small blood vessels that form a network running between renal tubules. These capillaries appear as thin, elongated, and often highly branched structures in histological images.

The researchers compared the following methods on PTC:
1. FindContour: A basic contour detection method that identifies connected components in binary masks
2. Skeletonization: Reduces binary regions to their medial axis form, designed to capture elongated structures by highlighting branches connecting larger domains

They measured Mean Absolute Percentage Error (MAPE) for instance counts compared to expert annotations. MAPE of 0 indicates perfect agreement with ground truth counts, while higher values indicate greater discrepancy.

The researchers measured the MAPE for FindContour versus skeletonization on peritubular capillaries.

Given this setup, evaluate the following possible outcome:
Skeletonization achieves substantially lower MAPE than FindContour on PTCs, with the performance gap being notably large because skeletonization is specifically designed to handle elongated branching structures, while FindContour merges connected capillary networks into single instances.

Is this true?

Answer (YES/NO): NO